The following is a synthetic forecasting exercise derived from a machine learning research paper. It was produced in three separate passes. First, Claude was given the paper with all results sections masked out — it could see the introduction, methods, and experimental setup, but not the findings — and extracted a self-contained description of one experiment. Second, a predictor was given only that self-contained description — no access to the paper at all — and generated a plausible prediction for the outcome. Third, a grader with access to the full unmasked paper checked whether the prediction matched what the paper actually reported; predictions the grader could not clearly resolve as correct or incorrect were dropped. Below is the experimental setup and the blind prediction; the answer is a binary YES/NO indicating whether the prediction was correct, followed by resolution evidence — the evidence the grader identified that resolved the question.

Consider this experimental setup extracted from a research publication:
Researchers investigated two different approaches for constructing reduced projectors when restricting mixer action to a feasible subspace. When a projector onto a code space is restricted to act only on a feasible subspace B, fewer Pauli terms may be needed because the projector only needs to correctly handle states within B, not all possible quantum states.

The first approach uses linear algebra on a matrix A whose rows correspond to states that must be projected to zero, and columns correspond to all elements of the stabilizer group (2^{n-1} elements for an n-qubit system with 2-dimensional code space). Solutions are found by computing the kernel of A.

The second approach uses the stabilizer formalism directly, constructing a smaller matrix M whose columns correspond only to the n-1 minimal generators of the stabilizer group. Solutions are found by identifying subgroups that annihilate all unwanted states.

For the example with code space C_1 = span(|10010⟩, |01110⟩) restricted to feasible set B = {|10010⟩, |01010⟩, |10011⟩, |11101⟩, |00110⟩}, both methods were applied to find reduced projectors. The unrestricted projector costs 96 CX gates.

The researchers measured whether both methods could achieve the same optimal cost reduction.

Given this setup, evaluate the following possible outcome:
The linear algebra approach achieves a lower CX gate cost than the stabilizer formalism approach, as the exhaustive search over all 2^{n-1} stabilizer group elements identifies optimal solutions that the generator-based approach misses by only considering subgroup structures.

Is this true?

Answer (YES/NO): NO